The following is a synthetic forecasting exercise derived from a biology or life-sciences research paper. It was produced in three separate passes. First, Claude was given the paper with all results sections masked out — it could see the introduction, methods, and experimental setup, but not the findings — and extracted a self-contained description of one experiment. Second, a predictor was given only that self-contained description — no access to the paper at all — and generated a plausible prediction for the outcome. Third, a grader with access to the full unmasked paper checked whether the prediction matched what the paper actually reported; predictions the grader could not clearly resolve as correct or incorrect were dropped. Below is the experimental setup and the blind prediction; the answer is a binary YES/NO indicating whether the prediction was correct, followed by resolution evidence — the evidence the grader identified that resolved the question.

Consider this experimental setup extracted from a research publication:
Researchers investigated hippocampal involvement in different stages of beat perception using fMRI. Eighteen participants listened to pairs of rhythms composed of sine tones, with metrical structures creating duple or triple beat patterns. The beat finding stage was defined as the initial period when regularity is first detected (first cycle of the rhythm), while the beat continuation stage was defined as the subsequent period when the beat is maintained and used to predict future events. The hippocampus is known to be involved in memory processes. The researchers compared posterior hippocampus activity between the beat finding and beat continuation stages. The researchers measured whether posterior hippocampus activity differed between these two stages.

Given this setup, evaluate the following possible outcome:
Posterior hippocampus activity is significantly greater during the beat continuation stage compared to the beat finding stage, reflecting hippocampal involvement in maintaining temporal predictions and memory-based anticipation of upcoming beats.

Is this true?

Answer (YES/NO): YES